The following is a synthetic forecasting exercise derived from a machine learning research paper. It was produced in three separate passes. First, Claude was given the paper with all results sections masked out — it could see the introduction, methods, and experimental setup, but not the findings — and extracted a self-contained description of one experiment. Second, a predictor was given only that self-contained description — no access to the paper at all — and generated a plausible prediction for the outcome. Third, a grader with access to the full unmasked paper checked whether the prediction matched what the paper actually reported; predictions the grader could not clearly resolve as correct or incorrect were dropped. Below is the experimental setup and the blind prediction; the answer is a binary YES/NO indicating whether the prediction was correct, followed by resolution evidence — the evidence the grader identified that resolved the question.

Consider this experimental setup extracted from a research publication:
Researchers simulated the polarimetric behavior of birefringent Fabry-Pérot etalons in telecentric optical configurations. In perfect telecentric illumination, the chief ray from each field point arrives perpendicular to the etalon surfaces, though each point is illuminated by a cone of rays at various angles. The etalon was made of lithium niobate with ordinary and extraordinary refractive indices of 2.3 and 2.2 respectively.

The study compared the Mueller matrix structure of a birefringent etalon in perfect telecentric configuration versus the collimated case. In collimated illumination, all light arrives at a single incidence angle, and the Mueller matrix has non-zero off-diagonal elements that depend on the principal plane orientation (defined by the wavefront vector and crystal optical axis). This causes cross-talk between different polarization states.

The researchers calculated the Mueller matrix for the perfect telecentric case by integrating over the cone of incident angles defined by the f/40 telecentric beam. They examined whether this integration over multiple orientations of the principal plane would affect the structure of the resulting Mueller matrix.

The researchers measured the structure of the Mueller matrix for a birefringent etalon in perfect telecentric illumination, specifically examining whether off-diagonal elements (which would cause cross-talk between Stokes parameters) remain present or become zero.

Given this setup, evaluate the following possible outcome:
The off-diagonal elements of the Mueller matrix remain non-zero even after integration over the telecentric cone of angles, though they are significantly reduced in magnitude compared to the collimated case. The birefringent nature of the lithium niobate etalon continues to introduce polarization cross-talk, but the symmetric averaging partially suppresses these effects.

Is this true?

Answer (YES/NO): NO